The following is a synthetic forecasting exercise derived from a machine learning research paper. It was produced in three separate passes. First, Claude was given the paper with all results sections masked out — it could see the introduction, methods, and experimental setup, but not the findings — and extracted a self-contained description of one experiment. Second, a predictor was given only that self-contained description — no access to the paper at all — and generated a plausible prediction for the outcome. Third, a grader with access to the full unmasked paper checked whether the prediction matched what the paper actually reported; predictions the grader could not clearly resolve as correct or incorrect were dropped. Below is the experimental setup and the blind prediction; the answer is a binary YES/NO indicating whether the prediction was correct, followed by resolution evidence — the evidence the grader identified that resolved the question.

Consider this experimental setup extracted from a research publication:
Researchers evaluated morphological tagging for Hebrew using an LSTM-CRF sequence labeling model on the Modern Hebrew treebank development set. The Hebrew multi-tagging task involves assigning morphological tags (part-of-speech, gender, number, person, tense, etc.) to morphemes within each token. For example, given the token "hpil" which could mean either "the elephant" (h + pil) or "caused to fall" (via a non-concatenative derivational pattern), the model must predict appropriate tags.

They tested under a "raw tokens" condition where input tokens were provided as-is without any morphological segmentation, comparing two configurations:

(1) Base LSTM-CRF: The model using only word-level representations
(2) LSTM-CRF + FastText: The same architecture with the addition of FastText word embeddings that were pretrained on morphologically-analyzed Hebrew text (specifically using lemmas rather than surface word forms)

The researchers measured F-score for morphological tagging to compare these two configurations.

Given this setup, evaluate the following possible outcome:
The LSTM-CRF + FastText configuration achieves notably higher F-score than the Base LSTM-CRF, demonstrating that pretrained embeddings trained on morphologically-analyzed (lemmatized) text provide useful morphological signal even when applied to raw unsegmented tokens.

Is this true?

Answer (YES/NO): YES